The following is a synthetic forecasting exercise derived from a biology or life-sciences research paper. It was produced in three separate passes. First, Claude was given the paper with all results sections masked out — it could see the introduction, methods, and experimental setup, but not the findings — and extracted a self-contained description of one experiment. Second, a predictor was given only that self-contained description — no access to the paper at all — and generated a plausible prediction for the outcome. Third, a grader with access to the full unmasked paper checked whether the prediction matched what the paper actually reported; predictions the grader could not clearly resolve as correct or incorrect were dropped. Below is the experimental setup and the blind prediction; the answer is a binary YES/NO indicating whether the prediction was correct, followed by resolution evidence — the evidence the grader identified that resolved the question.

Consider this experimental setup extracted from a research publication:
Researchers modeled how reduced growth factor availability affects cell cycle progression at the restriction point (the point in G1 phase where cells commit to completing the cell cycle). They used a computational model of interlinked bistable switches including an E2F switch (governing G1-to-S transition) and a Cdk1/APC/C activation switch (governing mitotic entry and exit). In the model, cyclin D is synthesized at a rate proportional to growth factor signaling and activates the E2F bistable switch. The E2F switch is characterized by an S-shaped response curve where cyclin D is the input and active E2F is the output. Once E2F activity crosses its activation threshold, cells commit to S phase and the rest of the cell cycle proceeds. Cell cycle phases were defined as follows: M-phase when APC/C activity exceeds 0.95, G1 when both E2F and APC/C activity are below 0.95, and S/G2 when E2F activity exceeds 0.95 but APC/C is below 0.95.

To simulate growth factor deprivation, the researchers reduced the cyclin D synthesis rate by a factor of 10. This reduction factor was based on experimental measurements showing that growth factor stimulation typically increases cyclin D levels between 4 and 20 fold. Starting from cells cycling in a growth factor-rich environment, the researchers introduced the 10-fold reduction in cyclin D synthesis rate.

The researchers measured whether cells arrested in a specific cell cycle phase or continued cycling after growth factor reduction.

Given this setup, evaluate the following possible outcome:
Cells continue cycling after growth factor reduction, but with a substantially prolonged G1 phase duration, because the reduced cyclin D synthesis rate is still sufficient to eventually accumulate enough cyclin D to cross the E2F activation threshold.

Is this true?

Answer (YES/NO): NO